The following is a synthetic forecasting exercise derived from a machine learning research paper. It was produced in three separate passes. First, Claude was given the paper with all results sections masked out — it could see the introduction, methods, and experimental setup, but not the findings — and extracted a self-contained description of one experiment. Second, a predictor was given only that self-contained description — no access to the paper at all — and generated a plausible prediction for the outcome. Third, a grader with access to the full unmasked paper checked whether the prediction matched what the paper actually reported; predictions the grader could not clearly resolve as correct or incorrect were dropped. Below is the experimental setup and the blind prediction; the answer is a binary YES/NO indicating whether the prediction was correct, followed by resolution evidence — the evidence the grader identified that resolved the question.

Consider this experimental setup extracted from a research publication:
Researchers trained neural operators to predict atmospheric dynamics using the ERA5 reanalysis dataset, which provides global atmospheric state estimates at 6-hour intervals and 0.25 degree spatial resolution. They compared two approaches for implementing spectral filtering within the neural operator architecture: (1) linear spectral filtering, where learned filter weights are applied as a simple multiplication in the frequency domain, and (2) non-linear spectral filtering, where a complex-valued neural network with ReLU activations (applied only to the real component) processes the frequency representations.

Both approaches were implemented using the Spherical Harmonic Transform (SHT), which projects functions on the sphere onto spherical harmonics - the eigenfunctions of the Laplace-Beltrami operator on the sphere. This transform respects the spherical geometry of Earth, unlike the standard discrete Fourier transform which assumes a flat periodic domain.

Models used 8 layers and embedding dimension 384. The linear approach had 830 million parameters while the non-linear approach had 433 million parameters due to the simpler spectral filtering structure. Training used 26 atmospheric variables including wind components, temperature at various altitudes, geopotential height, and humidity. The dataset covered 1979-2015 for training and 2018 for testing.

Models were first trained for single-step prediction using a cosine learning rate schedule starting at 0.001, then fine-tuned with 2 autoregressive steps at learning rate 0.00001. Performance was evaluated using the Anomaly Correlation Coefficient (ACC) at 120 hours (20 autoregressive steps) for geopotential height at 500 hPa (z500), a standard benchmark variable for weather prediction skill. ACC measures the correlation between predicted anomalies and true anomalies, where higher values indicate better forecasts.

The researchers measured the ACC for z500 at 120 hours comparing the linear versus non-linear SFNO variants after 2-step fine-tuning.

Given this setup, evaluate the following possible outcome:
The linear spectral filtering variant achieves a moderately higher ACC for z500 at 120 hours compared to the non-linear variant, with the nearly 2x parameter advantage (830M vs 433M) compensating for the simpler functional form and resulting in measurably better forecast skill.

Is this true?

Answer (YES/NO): YES